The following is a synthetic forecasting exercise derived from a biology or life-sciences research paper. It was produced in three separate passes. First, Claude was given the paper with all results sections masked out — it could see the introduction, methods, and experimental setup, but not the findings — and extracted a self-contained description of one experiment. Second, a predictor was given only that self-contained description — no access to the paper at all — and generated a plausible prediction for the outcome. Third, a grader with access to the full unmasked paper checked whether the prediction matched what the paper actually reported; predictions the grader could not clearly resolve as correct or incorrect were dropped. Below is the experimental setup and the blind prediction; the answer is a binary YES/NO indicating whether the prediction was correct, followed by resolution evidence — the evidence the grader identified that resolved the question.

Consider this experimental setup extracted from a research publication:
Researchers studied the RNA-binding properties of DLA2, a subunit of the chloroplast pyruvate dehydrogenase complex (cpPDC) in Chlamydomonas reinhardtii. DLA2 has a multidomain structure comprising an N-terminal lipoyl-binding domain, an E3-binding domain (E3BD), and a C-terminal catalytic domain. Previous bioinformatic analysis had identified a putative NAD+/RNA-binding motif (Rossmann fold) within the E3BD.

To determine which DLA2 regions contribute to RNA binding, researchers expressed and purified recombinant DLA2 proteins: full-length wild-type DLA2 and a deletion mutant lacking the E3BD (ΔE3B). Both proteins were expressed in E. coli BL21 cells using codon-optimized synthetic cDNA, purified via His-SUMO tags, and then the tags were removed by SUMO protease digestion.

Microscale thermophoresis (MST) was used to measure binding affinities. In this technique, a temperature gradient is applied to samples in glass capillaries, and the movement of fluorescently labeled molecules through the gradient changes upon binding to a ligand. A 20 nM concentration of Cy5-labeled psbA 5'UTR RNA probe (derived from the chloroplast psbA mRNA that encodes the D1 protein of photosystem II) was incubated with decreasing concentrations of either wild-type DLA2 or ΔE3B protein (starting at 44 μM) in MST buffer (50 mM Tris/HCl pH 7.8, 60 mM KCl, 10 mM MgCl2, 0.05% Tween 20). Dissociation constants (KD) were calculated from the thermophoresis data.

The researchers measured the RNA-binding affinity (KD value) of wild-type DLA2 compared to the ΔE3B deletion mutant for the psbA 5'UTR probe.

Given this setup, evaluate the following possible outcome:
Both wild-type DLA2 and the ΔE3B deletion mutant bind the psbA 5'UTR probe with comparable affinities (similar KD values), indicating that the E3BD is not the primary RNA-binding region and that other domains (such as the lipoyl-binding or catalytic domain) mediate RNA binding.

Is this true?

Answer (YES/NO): NO